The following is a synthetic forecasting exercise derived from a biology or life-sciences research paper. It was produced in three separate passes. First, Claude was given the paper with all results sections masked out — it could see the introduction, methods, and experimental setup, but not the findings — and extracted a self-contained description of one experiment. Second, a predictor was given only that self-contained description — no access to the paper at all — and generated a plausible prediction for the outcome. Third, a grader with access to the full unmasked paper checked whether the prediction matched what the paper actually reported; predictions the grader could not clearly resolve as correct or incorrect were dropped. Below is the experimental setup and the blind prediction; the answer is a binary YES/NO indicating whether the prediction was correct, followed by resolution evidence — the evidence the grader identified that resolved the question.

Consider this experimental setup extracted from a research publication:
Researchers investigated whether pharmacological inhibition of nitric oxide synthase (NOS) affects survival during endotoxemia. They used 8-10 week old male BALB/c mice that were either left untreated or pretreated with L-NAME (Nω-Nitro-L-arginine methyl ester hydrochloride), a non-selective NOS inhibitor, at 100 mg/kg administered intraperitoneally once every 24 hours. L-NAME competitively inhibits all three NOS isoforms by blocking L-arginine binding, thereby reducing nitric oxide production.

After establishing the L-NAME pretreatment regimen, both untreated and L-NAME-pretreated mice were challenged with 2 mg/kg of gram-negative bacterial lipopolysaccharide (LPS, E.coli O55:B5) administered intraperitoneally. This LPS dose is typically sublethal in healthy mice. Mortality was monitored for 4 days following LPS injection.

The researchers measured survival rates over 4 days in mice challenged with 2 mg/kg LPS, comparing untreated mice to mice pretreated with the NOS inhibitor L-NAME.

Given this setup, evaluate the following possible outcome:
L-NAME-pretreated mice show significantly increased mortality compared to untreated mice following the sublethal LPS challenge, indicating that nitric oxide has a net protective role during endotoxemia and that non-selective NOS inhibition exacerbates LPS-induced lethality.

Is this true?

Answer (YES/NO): YES